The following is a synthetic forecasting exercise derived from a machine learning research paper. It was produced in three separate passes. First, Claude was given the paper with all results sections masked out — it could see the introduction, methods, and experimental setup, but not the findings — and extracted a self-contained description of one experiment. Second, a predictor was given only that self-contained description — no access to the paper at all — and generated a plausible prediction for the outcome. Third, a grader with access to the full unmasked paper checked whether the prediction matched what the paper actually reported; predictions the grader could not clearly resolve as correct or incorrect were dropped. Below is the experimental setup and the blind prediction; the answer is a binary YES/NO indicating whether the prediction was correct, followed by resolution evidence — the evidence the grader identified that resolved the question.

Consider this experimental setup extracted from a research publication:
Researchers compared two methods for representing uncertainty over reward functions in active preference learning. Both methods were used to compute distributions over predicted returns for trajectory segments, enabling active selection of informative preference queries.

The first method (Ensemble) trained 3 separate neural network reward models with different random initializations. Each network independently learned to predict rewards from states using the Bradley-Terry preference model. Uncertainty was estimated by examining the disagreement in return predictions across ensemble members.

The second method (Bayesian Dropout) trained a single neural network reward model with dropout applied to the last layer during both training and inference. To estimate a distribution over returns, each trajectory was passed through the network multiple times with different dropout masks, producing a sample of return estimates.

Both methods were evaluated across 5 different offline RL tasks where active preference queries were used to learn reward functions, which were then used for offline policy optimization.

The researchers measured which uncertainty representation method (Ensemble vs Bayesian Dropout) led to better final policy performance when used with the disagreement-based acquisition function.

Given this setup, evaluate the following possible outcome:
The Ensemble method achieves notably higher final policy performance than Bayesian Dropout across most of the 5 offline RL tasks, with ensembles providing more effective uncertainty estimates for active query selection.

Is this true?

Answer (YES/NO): YES